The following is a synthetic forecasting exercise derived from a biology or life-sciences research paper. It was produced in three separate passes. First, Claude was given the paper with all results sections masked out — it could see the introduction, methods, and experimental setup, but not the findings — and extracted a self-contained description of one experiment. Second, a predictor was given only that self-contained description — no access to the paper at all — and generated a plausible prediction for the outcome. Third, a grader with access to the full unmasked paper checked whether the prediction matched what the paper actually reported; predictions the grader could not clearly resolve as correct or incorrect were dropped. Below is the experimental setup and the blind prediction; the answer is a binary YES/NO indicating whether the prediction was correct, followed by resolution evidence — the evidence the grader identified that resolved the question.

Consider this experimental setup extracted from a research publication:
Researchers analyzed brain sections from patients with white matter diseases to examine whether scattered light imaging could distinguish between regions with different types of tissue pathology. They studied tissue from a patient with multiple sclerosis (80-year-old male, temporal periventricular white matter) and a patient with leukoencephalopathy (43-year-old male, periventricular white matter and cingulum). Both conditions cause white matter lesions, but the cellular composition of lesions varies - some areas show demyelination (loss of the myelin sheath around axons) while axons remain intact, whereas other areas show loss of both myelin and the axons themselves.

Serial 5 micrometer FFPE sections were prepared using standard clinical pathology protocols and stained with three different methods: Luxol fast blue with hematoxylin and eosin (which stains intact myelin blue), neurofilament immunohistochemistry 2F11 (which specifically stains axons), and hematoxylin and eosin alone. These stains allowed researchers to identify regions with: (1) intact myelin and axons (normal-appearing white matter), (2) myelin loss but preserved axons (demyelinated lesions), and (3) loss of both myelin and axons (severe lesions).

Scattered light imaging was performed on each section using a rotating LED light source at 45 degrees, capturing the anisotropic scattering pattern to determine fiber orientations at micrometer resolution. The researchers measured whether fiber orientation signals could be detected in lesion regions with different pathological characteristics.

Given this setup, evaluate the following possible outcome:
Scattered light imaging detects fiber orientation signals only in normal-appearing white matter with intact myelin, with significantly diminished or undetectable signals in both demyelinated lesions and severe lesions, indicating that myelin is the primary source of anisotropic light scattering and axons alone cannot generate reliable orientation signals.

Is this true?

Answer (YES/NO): NO